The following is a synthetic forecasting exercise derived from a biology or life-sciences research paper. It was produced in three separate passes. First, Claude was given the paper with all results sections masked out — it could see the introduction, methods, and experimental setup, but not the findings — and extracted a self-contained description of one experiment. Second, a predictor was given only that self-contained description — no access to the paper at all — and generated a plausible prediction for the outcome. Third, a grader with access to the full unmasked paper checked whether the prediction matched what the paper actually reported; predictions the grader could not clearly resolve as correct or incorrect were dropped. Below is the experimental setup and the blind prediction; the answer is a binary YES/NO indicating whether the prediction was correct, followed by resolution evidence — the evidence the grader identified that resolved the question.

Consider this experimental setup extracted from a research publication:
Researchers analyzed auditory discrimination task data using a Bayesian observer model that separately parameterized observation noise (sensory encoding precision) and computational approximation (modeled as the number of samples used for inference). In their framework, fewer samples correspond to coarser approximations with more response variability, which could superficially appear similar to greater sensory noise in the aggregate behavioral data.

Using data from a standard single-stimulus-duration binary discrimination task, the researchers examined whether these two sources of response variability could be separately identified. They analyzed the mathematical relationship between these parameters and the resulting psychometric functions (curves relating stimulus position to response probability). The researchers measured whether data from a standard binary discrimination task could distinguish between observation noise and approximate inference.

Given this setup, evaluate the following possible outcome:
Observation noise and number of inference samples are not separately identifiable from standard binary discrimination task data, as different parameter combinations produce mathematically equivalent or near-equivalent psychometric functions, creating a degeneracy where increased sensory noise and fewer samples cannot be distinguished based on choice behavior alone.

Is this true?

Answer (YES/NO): YES